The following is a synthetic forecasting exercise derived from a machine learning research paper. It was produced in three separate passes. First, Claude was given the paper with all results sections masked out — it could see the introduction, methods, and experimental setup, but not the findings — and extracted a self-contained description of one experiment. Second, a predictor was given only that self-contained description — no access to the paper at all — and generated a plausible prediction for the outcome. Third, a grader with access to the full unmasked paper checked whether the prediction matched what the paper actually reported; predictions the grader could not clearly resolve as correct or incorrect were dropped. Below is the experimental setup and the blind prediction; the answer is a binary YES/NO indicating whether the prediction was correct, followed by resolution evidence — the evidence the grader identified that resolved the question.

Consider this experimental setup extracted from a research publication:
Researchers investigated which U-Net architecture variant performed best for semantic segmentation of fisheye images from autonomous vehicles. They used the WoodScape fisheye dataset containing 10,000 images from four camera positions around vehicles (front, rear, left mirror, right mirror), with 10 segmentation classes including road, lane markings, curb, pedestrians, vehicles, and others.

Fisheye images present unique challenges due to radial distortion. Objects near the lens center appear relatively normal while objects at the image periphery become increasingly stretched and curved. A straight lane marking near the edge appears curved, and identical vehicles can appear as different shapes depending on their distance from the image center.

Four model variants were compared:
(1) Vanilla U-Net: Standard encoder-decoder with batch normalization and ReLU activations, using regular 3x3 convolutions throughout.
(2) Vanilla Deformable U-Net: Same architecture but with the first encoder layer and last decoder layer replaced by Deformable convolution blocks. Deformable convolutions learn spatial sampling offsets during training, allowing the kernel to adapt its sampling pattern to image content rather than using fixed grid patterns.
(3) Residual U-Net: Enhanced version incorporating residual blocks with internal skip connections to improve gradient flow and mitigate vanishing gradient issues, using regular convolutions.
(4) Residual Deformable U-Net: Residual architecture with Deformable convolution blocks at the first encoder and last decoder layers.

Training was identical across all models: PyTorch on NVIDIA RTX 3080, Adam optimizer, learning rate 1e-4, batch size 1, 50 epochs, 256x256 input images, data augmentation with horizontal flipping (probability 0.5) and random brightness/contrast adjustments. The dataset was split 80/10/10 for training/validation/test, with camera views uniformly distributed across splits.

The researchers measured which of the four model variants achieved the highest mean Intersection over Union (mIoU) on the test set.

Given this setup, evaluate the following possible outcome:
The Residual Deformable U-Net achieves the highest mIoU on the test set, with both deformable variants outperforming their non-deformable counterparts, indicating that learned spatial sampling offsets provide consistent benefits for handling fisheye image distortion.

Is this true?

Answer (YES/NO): NO